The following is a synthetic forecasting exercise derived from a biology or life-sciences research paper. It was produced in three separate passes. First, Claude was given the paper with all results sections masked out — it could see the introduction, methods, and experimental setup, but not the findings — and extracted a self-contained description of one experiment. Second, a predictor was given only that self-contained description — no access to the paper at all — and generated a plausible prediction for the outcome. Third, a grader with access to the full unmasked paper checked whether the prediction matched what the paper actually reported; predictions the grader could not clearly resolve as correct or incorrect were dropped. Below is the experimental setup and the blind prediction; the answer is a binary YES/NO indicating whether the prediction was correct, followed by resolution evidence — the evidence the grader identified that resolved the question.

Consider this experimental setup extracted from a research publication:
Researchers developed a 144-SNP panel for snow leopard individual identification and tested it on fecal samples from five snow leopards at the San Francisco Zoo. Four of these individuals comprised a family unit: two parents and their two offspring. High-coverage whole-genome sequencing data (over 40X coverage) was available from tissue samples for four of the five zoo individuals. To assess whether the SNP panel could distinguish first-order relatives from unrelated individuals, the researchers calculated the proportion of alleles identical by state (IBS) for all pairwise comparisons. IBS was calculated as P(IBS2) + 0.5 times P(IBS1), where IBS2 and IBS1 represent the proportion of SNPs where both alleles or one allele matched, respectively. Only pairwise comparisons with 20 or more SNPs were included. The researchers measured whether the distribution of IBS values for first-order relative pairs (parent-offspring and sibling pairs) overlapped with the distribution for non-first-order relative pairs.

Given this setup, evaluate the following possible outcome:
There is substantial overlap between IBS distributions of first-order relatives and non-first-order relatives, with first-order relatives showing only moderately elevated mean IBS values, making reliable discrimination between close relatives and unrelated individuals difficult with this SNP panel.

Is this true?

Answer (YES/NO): NO